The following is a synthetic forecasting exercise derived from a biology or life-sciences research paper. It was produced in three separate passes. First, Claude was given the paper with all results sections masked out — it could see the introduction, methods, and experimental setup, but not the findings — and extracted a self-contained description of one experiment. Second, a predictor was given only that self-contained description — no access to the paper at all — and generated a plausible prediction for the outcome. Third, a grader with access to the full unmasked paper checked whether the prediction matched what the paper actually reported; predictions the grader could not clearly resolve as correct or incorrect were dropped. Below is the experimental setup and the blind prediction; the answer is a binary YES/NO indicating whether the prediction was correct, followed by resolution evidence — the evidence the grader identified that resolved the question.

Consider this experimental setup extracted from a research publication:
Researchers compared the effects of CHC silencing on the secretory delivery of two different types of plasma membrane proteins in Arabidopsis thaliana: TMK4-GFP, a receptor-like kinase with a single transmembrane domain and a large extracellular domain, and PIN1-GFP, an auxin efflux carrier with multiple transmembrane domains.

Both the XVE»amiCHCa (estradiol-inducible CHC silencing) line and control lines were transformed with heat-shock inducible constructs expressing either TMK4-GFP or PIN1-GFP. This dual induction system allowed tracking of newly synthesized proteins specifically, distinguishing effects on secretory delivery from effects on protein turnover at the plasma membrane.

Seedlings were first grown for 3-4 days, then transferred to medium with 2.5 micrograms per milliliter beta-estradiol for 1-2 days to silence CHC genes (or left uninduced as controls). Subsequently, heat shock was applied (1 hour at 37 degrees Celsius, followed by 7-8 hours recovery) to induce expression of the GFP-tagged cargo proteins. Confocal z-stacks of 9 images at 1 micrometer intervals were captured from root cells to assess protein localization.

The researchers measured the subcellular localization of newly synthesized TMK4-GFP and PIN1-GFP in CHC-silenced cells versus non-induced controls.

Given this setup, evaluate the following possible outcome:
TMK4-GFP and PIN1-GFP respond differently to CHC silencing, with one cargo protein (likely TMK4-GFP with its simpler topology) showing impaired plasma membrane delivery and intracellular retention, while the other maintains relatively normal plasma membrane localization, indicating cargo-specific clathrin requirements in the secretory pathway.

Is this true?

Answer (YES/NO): NO